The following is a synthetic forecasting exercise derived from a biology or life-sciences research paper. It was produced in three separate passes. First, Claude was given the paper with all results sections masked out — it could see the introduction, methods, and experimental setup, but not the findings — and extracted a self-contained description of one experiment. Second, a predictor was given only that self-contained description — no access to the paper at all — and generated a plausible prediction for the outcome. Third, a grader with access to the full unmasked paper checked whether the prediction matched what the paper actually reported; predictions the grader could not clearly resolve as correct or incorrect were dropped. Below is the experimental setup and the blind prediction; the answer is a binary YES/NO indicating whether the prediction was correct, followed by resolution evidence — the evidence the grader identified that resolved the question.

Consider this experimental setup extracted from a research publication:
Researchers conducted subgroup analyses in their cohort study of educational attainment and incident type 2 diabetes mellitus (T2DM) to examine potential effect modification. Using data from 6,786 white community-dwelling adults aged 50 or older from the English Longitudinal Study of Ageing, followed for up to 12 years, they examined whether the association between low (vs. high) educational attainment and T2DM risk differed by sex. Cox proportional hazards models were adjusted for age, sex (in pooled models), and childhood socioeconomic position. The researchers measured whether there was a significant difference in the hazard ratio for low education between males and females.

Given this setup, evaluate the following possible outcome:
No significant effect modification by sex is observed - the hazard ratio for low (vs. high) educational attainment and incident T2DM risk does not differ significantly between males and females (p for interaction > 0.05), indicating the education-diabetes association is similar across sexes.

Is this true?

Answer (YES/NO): YES